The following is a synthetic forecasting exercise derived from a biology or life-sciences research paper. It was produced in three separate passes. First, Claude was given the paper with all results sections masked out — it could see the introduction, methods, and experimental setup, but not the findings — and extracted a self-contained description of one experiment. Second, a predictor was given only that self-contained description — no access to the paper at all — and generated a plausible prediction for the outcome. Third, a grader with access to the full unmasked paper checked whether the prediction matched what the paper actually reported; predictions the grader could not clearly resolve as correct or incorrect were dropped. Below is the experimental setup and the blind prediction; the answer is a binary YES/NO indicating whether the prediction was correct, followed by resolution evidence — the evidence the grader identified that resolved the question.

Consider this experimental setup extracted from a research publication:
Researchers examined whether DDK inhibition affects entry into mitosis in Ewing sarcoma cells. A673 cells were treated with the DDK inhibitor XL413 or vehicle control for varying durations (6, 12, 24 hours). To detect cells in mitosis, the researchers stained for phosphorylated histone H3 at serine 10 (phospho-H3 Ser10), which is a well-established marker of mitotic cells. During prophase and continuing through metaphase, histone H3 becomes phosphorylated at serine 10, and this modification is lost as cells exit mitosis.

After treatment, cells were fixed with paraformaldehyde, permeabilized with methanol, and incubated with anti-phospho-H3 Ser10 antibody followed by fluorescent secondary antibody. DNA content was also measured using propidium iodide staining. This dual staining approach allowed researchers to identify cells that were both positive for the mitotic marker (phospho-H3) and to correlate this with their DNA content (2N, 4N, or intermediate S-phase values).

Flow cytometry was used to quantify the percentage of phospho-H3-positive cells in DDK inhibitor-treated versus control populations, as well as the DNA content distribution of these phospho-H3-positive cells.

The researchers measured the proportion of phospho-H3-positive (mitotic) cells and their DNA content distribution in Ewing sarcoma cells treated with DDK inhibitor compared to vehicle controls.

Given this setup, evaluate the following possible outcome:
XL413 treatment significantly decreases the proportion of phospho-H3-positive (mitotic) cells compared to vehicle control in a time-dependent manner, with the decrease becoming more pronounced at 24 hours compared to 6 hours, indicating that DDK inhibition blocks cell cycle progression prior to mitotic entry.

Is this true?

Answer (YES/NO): NO